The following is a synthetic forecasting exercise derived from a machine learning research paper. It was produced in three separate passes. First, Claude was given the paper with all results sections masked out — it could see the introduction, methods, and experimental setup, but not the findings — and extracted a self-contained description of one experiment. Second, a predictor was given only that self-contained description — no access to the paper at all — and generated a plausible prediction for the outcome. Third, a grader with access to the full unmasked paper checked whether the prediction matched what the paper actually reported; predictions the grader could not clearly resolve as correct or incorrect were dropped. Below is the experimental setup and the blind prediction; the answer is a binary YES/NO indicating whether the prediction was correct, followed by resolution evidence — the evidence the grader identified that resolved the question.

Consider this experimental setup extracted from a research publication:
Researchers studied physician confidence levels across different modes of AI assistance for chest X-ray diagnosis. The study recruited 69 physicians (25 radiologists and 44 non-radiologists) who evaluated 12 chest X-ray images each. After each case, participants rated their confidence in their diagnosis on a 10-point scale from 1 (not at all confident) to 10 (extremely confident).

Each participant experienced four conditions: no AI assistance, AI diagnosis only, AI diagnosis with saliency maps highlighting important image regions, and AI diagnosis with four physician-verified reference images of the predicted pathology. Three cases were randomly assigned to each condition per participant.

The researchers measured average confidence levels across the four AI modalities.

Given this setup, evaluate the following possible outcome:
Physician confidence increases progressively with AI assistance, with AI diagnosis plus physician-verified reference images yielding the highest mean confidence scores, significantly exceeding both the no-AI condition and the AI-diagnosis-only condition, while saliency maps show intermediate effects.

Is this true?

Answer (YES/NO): NO